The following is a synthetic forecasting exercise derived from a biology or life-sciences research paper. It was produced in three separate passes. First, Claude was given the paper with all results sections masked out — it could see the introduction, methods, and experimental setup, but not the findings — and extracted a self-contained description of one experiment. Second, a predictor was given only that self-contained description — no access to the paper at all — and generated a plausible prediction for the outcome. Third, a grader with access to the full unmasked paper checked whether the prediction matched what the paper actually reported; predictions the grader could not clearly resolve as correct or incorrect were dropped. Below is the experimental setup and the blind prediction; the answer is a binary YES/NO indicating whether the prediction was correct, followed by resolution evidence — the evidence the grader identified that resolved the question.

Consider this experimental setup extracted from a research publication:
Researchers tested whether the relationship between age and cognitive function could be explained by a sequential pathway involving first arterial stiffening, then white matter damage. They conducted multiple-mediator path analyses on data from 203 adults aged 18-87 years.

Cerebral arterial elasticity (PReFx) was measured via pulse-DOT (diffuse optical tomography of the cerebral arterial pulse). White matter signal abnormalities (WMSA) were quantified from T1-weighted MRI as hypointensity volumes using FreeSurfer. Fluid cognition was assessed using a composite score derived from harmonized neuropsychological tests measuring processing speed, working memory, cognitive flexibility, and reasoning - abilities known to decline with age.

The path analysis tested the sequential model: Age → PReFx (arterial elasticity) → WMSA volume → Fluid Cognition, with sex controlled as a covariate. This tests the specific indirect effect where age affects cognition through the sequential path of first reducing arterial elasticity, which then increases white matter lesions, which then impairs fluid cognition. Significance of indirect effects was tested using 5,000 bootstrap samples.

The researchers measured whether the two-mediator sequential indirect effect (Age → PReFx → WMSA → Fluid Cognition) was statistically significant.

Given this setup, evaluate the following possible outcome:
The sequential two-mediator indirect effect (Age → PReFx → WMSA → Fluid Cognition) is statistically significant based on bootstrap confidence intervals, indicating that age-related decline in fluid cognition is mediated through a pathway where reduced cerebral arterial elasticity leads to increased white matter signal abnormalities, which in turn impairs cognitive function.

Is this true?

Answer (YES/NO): YES